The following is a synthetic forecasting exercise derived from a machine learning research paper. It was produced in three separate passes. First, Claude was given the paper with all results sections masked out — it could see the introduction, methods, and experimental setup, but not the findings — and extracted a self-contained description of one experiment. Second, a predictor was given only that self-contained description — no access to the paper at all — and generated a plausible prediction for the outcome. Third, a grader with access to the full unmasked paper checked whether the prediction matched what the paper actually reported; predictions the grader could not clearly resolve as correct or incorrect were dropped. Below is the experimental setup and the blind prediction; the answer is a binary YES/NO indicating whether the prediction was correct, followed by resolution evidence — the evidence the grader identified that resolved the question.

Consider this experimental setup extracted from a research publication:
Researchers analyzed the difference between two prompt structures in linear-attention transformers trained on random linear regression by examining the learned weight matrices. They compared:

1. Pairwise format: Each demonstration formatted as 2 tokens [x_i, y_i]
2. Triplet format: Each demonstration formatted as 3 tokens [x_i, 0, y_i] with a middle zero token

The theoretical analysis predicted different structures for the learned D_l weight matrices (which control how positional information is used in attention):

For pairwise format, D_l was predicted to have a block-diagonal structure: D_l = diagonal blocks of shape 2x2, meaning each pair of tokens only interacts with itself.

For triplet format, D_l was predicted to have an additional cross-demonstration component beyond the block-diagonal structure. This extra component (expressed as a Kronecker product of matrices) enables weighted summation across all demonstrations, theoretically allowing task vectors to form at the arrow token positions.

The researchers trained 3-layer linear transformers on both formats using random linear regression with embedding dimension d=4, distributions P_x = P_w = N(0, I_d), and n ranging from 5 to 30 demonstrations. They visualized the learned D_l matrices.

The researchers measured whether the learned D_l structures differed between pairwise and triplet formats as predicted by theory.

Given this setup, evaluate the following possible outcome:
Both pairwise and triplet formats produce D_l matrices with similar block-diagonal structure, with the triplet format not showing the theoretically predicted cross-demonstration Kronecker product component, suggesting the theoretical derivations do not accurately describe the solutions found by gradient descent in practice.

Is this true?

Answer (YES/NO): NO